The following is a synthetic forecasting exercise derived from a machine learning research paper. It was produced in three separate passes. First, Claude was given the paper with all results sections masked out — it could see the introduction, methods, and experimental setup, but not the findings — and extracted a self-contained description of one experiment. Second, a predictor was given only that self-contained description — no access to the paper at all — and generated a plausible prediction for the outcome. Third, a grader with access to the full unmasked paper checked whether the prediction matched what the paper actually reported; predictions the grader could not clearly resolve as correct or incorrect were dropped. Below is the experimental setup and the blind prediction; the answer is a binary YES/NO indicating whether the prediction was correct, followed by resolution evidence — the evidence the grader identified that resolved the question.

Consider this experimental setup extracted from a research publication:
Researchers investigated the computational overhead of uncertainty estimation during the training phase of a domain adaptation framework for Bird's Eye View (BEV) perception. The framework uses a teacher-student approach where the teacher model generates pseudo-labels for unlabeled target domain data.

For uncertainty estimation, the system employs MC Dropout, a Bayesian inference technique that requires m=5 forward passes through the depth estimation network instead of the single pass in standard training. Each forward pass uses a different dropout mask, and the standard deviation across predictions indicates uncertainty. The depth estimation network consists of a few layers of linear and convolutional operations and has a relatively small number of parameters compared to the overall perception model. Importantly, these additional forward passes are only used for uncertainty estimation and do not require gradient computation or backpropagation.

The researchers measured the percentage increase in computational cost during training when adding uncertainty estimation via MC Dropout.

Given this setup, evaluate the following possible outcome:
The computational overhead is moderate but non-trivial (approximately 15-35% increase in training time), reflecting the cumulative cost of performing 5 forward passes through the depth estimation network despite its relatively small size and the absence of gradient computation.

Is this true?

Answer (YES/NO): NO